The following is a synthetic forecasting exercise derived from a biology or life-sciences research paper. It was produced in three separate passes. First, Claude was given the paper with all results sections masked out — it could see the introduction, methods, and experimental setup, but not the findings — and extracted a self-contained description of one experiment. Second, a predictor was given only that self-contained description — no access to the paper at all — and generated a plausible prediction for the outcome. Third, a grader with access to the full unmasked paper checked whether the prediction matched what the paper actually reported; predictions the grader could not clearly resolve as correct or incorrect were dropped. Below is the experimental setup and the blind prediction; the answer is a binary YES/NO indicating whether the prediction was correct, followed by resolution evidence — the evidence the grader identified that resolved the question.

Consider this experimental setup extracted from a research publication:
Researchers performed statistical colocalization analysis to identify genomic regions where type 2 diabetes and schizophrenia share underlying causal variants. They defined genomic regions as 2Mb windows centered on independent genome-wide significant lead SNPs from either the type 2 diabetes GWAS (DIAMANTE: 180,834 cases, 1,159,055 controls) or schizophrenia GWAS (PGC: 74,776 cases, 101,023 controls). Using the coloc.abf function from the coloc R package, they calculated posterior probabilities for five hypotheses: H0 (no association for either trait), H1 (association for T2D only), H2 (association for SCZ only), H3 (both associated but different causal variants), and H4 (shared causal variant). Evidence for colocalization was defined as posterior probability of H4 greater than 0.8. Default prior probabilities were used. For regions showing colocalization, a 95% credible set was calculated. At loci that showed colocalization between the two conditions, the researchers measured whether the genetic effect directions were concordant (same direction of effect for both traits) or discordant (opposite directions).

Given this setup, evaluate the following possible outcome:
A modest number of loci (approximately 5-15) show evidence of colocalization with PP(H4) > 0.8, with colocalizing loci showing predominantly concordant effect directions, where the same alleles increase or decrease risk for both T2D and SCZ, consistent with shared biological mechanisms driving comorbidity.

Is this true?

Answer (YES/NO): NO